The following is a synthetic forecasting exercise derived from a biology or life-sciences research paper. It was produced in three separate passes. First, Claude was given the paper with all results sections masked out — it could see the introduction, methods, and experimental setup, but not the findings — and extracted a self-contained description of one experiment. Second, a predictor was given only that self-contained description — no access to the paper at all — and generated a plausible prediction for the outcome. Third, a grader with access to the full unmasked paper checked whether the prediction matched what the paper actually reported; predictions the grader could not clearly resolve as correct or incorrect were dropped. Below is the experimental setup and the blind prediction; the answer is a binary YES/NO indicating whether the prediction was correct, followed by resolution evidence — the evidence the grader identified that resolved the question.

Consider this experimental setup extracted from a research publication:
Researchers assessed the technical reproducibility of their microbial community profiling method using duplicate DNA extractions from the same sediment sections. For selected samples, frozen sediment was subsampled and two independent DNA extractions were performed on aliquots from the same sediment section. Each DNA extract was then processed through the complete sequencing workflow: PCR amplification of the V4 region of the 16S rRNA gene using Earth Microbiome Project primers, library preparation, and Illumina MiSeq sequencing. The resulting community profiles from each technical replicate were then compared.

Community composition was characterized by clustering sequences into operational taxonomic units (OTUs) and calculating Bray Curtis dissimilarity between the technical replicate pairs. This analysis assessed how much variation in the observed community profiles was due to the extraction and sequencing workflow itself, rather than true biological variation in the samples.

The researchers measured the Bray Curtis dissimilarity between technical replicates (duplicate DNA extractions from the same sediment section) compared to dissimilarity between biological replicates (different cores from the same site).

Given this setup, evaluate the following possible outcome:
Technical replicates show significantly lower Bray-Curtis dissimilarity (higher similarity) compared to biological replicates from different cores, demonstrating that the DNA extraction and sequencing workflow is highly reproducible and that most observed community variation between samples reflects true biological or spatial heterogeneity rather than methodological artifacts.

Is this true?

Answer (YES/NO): NO